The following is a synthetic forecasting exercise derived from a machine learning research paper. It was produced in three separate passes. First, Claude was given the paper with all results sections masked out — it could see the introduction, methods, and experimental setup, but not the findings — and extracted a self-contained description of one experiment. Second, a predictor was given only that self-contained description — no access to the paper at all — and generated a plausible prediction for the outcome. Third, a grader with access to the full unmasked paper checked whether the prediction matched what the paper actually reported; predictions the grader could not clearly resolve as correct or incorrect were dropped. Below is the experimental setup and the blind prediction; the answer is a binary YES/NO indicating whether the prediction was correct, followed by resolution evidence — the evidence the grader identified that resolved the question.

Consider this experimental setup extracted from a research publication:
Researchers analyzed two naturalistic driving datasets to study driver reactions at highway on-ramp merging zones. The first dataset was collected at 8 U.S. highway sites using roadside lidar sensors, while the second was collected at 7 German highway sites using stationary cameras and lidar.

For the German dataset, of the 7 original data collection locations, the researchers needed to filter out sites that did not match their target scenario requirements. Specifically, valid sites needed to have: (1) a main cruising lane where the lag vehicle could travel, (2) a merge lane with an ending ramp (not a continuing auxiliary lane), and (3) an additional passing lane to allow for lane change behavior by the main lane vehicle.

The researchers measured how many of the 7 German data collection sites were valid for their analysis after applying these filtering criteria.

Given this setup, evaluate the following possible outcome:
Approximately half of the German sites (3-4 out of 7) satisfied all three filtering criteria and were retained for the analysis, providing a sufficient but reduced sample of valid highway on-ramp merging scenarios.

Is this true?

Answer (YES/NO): NO